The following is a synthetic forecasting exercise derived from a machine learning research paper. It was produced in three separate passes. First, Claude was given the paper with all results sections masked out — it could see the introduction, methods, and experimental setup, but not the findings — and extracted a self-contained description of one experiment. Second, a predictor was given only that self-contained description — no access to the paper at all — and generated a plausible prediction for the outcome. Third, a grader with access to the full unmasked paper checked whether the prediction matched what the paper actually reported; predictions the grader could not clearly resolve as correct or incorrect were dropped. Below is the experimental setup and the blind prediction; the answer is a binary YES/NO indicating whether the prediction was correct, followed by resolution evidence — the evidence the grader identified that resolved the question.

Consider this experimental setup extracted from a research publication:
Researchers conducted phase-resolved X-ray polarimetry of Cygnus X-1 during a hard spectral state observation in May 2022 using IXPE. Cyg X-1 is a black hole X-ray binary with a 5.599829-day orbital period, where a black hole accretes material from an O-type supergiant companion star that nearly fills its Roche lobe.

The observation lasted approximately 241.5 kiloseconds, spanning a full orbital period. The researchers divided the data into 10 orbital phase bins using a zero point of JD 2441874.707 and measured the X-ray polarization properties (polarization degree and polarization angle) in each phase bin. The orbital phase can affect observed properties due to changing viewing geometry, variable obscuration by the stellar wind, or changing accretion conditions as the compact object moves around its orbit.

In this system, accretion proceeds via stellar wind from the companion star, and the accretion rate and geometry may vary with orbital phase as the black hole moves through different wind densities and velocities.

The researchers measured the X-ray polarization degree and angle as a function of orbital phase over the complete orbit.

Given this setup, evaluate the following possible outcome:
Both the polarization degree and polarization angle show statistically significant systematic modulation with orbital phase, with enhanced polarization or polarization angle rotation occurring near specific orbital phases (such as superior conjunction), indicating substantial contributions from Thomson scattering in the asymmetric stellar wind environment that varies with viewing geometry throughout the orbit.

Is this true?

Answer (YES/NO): NO